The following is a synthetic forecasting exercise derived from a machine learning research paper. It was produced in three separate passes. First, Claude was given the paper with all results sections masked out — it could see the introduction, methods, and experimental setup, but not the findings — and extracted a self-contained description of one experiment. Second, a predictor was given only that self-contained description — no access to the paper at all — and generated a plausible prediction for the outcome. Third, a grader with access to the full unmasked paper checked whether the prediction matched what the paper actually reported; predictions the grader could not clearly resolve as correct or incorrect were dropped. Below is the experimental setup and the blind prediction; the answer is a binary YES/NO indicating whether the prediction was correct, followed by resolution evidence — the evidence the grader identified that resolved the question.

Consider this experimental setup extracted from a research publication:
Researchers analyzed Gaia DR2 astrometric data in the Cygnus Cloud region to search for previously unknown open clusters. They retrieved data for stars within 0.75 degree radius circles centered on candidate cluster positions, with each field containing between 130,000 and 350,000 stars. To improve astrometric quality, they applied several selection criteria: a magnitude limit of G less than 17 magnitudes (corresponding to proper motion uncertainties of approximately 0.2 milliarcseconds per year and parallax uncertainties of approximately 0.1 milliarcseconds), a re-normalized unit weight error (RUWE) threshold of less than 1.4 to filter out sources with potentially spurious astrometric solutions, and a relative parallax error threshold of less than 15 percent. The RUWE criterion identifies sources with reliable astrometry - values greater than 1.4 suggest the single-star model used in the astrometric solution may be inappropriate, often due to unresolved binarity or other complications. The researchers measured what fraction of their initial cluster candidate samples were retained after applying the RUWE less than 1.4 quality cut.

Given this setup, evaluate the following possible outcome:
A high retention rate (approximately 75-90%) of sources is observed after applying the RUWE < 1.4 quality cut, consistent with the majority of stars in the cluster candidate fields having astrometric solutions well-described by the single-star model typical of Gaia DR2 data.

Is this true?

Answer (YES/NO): YES